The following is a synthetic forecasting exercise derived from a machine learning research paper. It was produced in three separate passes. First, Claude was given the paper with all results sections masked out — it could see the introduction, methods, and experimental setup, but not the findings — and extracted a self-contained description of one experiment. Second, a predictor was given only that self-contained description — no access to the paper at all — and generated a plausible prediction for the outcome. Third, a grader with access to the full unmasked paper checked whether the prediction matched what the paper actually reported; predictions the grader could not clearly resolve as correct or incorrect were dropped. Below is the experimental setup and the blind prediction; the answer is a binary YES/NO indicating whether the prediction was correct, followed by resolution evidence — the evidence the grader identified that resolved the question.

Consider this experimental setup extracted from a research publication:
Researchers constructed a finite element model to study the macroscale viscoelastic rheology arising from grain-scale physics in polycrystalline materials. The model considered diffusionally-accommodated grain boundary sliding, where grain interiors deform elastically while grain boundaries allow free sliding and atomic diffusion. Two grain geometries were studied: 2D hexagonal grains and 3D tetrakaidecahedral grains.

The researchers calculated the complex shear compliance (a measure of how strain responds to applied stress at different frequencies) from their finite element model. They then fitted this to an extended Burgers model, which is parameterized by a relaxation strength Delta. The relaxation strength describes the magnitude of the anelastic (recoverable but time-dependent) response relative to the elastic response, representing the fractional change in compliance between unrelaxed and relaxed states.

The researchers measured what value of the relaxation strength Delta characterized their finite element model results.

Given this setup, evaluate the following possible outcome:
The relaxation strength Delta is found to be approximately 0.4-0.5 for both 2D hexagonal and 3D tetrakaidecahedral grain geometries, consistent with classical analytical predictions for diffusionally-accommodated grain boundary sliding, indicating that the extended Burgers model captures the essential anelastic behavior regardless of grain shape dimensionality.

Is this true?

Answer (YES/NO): NO